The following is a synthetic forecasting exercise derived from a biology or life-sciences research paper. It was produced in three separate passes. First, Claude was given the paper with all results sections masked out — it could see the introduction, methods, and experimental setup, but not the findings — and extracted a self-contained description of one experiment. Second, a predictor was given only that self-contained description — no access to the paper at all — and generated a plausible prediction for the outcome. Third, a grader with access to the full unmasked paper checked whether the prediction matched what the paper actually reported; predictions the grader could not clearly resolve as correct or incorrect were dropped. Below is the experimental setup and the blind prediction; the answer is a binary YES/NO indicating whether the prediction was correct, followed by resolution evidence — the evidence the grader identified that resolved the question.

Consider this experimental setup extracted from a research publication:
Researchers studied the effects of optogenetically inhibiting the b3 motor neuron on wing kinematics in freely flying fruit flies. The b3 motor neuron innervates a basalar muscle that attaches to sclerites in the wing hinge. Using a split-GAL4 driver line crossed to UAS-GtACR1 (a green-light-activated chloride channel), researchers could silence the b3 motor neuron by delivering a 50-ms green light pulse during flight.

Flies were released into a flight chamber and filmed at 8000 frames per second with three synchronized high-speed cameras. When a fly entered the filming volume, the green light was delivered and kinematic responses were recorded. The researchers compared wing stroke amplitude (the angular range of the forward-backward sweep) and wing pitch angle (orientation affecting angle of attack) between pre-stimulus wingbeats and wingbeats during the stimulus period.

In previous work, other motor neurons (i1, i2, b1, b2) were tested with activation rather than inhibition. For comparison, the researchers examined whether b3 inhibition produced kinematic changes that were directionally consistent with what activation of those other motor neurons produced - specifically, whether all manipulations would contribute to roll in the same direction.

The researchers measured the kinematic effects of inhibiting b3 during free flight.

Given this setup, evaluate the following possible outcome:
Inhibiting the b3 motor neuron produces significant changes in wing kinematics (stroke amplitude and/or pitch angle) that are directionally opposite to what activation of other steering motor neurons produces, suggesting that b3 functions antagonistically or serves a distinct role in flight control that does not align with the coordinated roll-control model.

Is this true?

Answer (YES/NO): NO